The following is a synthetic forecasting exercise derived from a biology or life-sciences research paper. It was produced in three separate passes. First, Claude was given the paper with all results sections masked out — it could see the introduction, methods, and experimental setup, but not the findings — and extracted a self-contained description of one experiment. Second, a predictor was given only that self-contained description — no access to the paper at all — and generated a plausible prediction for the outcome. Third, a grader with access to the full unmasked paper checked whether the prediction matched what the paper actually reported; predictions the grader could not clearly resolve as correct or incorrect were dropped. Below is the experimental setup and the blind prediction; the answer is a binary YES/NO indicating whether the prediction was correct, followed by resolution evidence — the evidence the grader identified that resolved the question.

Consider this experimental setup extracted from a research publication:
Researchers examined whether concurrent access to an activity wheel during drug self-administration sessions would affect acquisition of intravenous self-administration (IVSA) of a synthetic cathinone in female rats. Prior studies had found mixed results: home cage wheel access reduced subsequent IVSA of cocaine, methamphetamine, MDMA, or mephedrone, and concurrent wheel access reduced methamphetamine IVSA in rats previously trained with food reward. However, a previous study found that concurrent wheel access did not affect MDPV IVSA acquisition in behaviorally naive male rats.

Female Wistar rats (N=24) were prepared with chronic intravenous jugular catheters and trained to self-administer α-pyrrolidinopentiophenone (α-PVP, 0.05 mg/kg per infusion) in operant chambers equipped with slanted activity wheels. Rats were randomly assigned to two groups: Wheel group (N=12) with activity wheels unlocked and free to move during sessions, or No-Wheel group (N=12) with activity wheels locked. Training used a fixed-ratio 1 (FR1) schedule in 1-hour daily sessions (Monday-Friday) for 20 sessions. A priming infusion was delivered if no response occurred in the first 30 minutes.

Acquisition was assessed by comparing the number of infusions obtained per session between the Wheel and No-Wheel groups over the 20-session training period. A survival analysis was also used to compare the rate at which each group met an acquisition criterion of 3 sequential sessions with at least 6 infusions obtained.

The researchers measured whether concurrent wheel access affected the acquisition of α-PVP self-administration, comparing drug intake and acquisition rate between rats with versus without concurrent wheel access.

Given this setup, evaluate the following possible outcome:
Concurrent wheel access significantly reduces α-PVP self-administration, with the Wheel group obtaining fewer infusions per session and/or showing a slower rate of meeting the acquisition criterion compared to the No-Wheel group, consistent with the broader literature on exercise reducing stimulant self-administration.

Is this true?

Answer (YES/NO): NO